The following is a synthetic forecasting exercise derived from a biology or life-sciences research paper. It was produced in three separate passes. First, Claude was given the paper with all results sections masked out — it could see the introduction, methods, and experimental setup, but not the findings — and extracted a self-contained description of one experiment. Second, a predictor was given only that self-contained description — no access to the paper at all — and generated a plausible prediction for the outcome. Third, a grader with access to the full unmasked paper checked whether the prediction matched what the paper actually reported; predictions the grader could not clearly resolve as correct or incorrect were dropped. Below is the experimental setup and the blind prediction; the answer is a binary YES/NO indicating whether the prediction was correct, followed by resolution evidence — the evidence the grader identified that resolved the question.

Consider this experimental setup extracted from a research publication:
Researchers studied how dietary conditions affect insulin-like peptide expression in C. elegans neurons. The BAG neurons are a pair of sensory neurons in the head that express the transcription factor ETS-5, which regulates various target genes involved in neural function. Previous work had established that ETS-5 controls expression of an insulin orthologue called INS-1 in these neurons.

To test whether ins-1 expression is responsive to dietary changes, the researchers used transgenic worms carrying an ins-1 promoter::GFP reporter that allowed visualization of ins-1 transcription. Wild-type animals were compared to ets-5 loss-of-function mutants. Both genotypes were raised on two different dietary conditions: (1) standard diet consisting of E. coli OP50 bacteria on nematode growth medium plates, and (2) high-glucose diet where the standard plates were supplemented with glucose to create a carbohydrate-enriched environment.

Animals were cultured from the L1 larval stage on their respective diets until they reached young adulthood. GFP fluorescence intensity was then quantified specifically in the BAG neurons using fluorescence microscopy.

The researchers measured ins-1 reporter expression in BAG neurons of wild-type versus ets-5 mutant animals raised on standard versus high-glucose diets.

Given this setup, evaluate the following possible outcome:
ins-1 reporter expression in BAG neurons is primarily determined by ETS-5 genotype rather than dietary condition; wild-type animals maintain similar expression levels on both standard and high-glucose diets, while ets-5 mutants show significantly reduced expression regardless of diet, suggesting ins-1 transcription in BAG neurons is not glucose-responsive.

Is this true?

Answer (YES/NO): NO